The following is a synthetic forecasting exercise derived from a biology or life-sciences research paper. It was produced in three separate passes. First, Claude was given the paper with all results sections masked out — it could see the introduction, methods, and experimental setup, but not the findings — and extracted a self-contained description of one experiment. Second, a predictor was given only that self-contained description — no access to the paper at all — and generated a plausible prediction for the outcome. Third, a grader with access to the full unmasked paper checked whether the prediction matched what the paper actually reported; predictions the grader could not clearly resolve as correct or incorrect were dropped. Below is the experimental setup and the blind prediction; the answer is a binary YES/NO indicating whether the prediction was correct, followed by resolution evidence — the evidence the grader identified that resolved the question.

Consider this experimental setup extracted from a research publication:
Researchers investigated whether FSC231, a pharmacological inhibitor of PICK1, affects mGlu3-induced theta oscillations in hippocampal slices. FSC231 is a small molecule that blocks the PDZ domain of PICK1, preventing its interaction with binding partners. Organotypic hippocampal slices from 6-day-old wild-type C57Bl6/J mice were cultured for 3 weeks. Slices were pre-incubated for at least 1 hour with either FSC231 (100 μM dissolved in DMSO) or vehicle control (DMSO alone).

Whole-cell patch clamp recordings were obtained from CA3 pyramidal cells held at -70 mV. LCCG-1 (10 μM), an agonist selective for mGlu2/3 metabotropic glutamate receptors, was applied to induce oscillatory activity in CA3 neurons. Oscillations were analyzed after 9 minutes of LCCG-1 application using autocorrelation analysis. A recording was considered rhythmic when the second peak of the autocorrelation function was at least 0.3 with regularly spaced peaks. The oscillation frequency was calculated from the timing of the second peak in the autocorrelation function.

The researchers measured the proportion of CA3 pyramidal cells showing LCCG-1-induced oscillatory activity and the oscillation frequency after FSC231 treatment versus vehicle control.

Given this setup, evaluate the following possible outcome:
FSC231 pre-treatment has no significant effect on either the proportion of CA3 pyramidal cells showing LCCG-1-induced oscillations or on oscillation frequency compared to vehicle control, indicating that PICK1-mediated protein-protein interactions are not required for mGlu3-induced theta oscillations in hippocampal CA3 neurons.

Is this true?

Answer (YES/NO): NO